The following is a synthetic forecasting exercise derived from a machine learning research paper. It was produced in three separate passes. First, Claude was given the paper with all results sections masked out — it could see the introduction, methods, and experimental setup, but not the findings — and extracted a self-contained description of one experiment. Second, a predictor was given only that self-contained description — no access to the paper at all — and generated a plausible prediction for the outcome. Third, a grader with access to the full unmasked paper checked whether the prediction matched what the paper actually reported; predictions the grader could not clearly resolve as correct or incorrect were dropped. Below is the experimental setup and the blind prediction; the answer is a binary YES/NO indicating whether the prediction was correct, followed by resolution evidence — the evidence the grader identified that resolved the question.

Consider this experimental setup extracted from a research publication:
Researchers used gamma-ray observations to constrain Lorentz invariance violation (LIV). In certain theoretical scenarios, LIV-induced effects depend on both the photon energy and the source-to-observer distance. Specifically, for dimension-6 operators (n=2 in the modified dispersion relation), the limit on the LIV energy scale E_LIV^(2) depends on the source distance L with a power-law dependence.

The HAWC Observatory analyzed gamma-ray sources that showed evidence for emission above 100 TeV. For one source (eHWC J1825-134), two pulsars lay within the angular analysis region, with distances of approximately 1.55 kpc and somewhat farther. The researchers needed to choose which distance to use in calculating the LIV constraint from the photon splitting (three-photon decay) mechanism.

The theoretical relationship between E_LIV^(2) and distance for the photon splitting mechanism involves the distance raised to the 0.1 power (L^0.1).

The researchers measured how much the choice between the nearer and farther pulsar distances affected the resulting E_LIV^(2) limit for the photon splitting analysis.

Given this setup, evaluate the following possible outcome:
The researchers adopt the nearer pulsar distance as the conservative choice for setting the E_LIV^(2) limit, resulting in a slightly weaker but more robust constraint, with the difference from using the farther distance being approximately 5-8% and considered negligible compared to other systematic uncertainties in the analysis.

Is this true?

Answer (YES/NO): NO